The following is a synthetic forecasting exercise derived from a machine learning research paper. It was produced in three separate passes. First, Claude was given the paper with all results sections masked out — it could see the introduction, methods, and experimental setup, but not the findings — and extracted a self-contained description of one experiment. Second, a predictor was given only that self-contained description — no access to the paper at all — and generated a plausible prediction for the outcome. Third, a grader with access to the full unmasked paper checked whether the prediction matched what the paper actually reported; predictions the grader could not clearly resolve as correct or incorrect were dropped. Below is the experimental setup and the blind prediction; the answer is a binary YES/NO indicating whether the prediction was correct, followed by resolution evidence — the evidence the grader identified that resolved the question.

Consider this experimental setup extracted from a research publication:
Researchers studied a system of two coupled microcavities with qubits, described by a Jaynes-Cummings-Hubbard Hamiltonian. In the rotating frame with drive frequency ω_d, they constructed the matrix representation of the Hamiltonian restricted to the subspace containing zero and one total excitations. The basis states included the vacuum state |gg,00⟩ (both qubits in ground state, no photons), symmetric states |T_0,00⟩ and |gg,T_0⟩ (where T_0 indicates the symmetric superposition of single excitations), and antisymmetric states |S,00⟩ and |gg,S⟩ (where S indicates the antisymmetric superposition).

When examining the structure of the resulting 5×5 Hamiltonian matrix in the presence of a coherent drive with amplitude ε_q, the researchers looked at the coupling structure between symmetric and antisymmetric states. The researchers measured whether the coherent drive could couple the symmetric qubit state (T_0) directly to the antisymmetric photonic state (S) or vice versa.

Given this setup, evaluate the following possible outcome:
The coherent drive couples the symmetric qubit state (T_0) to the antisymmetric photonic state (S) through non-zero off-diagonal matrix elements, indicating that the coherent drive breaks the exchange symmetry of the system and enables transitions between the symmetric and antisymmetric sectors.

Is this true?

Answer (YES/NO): NO